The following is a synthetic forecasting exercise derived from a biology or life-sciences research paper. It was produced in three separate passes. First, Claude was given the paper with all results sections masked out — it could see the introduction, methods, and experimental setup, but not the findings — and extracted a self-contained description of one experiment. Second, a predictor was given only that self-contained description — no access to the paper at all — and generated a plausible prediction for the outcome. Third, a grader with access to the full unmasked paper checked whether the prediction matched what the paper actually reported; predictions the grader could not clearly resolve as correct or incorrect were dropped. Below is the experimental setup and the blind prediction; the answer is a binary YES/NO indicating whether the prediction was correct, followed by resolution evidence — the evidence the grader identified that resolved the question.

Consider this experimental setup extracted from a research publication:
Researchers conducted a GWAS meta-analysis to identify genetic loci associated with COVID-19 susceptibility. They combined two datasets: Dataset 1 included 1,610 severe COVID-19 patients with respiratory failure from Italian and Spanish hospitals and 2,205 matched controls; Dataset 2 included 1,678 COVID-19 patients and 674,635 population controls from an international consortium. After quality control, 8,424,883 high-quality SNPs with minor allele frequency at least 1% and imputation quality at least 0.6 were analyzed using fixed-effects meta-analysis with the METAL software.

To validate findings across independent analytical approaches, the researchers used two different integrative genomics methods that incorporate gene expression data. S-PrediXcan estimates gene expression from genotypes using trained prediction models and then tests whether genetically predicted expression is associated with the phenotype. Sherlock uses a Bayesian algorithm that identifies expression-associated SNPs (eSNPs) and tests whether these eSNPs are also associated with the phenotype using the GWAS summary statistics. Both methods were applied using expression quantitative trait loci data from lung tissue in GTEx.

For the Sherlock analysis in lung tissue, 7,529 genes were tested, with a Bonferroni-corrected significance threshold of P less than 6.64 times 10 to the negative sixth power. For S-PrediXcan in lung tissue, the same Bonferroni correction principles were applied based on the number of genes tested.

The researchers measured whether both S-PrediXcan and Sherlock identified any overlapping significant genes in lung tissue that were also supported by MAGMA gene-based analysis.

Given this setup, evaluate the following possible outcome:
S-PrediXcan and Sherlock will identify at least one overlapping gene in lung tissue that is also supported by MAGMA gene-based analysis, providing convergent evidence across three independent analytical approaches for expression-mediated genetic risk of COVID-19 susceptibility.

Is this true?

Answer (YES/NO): NO